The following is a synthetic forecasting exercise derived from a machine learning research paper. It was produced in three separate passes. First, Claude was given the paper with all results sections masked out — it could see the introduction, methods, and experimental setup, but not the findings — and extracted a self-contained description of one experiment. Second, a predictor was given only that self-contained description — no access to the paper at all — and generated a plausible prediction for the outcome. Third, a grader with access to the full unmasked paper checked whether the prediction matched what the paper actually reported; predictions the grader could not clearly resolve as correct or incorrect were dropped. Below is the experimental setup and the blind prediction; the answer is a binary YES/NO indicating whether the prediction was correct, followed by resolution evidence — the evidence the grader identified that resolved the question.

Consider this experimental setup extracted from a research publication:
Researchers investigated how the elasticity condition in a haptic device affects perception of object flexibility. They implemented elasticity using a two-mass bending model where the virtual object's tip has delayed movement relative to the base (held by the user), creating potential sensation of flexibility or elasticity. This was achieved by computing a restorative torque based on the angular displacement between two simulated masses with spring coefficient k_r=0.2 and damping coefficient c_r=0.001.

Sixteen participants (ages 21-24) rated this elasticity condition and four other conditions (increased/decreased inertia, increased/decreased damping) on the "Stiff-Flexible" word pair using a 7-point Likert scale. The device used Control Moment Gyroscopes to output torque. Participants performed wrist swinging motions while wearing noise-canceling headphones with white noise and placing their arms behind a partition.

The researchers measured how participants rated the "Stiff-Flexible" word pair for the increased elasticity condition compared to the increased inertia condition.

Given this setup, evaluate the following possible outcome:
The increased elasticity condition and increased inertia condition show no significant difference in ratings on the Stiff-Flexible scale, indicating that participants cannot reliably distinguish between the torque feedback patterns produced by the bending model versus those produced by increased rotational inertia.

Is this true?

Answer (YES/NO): NO